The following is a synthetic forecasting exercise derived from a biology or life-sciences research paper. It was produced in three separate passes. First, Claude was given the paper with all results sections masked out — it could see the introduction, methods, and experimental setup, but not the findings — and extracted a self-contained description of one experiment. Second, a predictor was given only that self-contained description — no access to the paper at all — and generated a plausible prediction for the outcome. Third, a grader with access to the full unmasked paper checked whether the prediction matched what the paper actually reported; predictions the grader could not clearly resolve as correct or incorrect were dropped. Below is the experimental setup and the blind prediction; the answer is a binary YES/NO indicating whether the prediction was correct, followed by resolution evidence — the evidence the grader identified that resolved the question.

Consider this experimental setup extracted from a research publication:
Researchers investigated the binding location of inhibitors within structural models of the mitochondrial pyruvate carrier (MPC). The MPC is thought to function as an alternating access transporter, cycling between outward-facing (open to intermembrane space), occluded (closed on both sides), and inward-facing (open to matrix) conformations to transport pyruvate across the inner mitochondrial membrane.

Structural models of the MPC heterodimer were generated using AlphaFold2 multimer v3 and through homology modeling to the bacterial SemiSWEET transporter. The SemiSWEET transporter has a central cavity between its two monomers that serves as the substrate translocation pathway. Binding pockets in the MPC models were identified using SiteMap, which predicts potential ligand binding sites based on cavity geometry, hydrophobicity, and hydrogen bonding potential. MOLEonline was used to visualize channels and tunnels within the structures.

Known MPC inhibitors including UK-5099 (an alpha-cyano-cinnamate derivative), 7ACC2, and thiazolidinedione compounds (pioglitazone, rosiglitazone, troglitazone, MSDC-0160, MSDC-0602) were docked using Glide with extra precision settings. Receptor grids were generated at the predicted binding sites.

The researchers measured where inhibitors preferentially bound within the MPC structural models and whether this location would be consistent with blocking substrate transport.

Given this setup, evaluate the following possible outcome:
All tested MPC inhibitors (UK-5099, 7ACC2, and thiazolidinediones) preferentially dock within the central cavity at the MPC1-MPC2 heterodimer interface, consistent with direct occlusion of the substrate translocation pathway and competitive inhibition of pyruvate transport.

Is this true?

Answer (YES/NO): NO